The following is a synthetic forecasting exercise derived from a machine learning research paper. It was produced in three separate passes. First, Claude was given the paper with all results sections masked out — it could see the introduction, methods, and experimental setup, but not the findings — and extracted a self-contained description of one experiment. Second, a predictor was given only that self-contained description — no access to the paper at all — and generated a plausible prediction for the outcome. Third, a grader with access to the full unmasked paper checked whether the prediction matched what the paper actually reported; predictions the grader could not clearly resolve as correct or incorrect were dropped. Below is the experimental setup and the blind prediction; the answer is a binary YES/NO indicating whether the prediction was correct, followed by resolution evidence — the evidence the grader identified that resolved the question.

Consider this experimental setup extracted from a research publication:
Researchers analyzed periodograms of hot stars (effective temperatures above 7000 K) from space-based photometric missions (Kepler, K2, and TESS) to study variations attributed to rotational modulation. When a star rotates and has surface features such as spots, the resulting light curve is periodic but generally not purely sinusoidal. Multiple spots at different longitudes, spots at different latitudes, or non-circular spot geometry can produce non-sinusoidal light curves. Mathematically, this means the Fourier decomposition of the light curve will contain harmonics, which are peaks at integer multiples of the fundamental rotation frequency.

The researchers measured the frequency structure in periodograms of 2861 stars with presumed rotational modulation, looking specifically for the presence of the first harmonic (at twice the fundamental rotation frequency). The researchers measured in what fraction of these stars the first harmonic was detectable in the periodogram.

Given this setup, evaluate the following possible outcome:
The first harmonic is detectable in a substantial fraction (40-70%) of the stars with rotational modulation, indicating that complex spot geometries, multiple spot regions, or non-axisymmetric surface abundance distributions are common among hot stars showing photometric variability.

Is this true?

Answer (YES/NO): YES